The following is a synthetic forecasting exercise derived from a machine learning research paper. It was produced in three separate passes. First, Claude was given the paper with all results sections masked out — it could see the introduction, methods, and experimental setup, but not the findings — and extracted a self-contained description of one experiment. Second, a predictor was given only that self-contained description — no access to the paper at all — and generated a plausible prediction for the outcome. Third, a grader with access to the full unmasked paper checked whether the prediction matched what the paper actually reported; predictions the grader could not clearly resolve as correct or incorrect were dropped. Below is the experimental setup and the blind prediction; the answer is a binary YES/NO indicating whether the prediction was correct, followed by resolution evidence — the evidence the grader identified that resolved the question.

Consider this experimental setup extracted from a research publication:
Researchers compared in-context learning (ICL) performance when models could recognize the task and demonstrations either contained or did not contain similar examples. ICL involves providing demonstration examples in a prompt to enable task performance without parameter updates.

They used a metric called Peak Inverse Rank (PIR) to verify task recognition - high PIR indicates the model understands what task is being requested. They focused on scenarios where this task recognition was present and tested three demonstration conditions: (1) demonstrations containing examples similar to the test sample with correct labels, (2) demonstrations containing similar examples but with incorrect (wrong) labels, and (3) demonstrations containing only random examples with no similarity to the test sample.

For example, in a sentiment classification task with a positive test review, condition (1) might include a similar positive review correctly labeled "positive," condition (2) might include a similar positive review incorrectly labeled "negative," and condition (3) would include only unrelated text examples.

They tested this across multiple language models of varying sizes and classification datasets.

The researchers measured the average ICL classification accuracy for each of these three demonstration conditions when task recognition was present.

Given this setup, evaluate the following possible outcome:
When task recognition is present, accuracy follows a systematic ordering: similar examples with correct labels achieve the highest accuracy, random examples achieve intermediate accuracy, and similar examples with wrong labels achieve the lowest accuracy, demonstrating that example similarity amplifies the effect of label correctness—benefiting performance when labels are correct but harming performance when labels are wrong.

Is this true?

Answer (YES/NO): YES